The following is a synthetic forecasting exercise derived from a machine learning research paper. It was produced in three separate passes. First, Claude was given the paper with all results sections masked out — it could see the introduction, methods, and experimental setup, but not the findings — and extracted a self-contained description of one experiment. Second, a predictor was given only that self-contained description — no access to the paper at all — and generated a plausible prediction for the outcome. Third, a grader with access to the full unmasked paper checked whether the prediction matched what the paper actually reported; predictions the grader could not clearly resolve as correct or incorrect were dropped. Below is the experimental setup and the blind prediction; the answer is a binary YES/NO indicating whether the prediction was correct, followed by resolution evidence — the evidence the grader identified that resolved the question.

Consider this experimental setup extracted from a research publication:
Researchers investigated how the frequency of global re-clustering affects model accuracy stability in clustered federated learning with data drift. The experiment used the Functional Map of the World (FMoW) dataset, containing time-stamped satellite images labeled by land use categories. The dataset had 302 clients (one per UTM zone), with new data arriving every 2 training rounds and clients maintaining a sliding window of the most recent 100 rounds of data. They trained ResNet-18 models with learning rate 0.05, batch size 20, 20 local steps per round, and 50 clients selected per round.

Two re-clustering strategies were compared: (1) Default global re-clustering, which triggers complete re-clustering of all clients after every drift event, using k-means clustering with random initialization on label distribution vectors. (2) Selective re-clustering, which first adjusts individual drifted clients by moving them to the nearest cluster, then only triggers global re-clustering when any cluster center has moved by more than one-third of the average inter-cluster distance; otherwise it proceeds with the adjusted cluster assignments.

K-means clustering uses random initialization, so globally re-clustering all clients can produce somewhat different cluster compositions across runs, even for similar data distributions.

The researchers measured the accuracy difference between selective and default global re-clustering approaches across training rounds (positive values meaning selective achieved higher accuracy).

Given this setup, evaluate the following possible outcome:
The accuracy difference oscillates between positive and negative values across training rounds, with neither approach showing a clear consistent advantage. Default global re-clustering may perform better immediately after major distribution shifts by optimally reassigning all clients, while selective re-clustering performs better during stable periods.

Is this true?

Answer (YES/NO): NO